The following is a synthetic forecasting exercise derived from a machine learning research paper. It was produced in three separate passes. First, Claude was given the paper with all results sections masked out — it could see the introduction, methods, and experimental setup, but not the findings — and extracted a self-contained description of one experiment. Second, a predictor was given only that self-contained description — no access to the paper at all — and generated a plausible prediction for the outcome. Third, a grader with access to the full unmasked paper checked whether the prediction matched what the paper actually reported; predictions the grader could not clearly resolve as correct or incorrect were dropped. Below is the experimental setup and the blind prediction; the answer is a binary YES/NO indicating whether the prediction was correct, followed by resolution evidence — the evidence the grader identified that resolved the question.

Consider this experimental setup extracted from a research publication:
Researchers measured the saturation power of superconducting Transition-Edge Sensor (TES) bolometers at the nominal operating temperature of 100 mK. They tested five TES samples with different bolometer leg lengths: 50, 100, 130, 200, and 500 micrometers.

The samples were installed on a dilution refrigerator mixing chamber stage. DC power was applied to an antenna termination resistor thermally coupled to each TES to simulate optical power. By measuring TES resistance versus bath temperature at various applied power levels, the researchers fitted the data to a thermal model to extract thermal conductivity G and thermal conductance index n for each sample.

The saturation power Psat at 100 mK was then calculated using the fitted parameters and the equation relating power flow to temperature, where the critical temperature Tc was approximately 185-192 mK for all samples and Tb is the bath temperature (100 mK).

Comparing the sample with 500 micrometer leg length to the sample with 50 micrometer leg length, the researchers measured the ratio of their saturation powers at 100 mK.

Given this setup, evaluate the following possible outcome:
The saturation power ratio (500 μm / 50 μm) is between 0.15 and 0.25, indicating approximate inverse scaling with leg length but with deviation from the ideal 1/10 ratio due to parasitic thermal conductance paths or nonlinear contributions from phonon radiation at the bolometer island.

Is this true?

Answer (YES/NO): YES